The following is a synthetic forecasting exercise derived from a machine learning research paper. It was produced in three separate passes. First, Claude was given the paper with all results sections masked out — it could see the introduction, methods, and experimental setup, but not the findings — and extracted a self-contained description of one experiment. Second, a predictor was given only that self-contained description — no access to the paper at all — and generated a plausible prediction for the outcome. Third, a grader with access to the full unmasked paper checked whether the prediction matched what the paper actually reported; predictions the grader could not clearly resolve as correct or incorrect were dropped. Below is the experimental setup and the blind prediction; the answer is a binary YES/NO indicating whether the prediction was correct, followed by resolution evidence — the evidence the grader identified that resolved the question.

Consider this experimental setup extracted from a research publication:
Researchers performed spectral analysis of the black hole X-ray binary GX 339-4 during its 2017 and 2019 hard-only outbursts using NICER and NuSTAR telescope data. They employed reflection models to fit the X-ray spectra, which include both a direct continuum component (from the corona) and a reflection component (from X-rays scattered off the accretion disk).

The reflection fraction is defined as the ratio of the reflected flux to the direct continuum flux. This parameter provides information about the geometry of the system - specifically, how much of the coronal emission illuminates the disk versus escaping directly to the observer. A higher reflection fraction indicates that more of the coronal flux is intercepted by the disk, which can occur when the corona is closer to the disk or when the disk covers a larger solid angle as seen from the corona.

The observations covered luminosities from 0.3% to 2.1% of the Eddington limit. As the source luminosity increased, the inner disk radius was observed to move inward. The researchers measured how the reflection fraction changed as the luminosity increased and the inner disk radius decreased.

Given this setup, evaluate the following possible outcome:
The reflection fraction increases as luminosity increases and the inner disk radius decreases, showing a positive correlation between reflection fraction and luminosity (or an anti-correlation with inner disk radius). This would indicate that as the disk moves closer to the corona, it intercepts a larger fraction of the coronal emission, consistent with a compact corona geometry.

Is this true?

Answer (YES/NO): YES